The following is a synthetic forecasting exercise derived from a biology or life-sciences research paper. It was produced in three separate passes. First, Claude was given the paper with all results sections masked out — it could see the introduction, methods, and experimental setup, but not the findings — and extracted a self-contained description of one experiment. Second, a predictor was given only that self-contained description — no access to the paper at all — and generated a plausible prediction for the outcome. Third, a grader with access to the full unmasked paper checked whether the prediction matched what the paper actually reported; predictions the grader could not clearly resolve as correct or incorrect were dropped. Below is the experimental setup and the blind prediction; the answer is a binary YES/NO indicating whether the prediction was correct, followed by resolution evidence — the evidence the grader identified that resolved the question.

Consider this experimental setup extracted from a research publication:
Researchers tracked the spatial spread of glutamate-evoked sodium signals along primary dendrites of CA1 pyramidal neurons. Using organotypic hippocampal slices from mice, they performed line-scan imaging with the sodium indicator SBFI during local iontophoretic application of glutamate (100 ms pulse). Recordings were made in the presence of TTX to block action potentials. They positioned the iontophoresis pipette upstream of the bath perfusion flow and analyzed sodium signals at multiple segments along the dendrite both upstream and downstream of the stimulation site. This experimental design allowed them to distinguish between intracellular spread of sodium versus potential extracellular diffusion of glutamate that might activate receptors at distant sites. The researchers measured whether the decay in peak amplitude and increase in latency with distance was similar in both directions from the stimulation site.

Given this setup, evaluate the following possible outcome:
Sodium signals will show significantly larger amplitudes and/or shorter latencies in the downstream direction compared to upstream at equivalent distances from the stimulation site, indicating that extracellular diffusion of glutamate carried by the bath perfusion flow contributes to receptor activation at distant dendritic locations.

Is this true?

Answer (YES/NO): NO